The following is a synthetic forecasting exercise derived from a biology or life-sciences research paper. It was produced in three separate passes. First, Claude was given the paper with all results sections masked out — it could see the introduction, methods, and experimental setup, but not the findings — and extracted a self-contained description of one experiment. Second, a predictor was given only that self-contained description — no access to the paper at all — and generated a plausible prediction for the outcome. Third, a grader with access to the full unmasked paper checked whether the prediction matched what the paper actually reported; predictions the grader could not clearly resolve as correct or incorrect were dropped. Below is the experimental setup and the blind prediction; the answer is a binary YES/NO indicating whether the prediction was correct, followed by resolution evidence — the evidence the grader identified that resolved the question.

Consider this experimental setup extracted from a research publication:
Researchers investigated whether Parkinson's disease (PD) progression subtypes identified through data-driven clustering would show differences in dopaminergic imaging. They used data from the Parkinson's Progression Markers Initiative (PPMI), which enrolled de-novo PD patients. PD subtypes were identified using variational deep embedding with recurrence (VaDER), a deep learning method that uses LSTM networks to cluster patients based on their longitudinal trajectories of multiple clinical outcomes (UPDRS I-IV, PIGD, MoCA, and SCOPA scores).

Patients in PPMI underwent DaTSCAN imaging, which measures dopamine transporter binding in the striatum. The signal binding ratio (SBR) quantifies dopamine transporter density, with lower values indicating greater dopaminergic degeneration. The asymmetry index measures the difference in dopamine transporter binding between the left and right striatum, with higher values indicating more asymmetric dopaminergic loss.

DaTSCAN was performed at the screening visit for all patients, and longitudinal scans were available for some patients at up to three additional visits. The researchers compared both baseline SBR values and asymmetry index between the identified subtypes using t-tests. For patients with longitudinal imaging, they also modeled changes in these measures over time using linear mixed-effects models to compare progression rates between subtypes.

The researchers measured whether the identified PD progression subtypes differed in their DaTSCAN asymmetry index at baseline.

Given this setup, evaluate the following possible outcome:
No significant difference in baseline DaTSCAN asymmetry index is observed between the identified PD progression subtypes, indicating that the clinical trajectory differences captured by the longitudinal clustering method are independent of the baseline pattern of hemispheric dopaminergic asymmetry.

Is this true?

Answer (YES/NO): NO